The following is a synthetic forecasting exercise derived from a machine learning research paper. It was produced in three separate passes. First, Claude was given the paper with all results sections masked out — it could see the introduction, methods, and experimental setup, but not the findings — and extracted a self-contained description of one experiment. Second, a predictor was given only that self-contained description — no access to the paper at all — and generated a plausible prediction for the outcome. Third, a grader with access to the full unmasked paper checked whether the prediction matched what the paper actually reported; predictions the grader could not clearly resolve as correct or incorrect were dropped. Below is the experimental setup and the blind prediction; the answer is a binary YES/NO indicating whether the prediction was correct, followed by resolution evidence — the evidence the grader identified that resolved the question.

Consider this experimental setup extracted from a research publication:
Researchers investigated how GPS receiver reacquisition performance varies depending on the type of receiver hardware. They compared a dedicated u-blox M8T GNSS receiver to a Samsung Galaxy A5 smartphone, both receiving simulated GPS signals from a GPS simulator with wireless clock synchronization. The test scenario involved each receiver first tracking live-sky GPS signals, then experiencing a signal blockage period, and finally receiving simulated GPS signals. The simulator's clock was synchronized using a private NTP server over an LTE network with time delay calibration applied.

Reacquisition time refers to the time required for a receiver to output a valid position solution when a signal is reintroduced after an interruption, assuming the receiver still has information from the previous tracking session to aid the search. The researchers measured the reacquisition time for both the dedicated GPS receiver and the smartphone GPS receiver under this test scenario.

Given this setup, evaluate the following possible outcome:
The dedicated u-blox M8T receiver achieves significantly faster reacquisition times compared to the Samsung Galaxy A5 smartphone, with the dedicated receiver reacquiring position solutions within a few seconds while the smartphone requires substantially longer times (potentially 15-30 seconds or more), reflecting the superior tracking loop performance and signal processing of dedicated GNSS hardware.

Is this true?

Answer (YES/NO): NO